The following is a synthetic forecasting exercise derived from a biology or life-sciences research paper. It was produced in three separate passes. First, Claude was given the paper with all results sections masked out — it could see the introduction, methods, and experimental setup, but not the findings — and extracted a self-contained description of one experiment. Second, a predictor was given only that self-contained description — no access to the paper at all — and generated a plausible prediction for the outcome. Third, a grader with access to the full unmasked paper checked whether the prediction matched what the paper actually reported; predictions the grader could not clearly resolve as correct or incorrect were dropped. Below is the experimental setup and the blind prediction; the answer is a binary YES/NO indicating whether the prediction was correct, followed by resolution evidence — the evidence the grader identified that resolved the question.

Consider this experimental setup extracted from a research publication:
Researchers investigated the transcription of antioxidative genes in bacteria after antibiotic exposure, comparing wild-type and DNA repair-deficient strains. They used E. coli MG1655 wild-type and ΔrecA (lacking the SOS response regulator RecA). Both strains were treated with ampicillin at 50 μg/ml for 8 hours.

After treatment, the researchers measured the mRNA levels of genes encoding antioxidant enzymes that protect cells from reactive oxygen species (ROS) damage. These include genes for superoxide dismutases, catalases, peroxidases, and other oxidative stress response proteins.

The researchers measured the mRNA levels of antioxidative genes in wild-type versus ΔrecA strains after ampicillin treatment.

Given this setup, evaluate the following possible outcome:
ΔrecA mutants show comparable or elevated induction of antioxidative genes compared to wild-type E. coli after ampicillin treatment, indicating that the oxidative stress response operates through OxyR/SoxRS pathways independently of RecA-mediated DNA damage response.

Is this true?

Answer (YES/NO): NO